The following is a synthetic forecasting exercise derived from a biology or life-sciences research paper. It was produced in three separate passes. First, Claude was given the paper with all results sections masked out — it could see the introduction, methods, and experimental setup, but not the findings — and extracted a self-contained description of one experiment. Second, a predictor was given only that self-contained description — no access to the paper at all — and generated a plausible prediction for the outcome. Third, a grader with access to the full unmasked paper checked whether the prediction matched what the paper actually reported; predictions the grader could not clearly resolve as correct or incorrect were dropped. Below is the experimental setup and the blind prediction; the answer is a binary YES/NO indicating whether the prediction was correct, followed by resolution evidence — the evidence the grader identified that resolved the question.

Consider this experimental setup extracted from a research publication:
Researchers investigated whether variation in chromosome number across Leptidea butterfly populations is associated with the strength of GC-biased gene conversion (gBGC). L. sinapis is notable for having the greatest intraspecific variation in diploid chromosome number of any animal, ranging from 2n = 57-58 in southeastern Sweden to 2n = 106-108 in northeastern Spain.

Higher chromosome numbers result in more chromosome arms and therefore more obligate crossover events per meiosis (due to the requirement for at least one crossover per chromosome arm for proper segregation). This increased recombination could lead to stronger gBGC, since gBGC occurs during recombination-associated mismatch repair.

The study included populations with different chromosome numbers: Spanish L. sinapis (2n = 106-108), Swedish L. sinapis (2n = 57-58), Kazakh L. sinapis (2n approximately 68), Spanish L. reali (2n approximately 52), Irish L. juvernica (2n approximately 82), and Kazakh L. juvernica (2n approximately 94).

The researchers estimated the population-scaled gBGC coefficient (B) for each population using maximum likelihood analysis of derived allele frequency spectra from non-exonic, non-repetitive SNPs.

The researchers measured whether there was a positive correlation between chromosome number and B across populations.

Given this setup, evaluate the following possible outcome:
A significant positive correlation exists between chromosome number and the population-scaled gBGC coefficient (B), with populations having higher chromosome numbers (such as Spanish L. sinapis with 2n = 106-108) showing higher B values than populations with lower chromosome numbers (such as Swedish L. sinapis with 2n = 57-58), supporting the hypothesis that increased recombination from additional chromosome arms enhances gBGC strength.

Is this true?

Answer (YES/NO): NO